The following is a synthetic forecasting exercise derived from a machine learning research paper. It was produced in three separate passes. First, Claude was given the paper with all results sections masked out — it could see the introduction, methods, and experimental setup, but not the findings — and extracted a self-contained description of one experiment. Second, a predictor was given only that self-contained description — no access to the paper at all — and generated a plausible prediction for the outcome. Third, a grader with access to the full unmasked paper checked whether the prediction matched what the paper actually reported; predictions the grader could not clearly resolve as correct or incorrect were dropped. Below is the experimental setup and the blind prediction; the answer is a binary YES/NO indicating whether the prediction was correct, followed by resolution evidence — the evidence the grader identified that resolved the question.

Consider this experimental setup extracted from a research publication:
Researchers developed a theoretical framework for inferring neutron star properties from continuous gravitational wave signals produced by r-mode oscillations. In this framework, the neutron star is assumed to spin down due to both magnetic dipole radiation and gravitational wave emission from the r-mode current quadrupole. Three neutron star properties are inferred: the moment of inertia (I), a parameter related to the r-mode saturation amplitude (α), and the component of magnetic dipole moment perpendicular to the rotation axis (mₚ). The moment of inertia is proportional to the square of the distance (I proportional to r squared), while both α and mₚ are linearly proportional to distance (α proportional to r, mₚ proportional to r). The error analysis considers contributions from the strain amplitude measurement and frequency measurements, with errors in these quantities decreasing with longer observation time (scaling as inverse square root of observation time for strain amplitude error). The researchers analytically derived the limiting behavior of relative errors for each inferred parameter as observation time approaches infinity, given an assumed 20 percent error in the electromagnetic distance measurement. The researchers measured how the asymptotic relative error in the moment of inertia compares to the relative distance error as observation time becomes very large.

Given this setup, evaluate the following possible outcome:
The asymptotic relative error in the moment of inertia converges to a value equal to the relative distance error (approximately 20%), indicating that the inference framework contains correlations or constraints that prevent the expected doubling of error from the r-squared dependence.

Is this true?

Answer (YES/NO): NO